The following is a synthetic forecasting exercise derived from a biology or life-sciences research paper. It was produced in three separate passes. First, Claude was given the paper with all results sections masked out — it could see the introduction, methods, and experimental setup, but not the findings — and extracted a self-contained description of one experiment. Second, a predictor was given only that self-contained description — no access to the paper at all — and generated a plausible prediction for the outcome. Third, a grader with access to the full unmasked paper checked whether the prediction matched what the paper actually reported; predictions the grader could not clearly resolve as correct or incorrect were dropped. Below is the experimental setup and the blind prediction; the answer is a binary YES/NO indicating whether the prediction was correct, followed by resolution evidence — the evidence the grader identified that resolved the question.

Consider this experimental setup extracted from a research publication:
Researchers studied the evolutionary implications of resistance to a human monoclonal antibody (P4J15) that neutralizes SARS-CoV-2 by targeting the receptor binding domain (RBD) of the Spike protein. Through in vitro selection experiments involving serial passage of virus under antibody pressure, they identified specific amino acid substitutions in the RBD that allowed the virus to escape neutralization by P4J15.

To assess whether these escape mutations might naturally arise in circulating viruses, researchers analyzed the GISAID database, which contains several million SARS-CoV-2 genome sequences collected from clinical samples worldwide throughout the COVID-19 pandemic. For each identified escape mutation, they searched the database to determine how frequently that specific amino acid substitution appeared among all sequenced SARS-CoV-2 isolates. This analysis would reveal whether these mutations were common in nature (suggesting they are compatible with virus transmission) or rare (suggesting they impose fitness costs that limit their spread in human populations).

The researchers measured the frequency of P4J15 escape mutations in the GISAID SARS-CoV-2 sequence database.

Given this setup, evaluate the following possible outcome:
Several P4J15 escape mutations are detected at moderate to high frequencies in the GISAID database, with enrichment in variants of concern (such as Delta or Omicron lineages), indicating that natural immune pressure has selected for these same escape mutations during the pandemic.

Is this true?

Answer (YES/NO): NO